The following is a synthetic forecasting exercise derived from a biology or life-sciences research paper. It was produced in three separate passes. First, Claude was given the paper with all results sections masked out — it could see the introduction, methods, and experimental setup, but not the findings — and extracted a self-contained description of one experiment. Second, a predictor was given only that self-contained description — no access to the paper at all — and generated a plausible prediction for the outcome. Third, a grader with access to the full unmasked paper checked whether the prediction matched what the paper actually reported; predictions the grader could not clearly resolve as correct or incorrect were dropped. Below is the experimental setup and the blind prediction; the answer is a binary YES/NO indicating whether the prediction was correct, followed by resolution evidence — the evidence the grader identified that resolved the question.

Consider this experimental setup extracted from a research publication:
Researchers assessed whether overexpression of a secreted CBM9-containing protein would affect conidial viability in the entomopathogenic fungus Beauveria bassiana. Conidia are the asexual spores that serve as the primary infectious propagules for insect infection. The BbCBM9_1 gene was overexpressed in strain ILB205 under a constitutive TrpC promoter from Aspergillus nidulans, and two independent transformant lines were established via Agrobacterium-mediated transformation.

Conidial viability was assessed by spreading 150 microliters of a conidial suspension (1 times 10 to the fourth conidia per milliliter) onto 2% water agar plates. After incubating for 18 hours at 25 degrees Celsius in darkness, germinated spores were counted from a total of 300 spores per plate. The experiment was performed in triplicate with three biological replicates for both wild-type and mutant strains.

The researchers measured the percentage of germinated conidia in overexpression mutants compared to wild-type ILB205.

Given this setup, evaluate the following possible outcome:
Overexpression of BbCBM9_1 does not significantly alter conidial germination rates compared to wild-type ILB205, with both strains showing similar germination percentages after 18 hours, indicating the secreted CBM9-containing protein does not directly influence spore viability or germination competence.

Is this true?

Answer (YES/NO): NO